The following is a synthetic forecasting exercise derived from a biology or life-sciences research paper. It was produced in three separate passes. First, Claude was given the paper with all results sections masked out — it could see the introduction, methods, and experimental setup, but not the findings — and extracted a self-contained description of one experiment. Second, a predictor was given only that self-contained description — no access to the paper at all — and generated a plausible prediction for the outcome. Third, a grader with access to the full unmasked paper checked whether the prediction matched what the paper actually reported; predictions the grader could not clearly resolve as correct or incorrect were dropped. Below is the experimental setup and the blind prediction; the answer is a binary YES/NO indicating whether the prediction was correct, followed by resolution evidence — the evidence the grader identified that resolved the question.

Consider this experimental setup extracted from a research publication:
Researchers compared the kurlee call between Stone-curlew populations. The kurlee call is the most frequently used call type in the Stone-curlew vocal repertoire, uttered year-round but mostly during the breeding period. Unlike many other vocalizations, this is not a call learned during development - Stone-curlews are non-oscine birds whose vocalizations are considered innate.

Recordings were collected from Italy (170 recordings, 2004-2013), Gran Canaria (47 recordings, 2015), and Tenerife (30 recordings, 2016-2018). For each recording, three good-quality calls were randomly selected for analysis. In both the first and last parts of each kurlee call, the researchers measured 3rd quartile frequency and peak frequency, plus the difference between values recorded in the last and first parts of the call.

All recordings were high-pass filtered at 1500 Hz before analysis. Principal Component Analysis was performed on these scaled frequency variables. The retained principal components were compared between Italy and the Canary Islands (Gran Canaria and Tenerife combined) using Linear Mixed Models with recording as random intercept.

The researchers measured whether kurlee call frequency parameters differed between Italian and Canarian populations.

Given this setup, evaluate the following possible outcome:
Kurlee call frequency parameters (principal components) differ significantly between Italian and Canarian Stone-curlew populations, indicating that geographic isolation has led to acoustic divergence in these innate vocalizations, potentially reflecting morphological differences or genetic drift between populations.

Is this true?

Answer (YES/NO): YES